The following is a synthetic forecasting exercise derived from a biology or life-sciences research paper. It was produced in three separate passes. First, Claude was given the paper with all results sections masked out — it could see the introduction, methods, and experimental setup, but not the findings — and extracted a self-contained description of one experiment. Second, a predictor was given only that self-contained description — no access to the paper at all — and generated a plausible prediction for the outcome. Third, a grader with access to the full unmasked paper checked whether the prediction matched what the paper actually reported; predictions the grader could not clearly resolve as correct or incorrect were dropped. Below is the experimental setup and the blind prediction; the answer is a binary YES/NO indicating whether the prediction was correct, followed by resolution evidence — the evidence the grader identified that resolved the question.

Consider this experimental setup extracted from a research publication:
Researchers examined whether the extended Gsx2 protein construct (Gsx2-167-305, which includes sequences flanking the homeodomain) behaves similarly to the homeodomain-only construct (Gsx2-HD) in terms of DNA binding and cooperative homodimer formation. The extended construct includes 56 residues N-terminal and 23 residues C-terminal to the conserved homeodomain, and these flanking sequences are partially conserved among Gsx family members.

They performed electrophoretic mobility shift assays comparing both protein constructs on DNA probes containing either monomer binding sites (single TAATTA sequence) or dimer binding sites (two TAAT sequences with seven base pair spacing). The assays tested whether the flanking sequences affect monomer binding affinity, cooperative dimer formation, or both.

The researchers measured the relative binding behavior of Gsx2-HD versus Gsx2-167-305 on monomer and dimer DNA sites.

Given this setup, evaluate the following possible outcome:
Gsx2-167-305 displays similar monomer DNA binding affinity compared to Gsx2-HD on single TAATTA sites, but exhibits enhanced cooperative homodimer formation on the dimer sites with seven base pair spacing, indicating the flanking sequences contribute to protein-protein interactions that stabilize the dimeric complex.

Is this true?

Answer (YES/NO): NO